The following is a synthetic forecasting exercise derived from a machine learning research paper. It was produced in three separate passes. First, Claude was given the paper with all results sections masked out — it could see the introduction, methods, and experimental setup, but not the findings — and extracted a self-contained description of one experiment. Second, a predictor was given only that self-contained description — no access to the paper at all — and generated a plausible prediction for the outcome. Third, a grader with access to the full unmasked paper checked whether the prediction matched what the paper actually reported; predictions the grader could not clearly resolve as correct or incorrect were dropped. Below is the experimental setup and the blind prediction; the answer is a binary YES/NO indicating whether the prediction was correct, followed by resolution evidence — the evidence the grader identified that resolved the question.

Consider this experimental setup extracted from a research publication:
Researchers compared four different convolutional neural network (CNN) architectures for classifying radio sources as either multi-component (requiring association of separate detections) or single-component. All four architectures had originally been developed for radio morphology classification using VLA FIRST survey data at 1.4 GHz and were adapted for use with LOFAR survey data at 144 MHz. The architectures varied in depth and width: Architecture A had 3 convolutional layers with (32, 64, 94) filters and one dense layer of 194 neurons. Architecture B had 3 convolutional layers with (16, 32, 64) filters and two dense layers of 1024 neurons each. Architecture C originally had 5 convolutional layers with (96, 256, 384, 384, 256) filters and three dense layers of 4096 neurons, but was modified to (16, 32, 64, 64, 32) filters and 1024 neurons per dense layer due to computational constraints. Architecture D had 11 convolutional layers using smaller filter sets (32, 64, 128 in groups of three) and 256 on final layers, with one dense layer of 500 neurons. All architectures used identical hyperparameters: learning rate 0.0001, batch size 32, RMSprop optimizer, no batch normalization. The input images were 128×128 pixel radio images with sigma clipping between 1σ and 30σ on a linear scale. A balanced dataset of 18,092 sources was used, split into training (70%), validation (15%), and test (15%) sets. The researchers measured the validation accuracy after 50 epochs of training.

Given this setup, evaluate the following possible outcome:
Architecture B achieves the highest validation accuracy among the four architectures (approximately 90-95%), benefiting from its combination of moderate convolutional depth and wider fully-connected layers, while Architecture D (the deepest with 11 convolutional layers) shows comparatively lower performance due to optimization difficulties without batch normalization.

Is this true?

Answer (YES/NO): NO